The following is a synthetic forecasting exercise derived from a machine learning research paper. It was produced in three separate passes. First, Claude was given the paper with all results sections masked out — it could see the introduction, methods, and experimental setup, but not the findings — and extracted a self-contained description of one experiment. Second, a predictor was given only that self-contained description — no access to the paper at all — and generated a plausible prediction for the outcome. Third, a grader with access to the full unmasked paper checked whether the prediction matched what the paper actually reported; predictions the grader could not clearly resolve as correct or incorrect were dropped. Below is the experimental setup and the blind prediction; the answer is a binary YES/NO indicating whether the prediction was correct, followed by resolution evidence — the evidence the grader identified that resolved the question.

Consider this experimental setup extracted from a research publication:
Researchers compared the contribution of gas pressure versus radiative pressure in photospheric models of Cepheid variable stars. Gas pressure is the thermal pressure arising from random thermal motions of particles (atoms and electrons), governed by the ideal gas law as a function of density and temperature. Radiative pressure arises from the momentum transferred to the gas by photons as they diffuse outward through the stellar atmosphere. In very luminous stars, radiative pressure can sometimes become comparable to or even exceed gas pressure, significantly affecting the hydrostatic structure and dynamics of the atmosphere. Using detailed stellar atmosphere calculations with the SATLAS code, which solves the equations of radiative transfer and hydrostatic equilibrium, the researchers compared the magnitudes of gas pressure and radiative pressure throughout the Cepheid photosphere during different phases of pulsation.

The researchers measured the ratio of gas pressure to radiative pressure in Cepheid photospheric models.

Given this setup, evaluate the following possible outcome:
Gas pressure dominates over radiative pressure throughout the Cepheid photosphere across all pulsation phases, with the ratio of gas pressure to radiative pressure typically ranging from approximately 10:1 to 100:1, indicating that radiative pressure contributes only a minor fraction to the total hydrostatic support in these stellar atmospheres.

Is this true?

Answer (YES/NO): NO